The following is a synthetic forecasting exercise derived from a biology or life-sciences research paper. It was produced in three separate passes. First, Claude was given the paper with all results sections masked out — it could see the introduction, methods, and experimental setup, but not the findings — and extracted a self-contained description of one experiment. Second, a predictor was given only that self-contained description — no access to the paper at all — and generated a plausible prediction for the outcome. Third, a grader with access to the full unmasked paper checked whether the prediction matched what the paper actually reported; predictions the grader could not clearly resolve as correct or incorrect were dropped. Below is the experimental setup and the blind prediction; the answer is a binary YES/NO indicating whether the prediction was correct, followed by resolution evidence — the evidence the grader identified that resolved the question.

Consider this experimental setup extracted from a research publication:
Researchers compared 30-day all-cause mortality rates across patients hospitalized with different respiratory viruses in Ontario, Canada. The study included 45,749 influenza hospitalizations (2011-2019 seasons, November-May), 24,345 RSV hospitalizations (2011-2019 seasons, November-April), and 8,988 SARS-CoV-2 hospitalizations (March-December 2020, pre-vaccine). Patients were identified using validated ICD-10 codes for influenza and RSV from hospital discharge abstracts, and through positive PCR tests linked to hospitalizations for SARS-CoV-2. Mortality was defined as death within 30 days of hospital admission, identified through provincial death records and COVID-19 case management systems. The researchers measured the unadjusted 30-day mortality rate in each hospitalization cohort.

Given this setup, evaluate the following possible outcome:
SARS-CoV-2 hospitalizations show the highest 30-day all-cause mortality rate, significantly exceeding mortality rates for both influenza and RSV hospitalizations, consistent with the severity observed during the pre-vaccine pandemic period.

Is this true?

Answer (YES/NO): YES